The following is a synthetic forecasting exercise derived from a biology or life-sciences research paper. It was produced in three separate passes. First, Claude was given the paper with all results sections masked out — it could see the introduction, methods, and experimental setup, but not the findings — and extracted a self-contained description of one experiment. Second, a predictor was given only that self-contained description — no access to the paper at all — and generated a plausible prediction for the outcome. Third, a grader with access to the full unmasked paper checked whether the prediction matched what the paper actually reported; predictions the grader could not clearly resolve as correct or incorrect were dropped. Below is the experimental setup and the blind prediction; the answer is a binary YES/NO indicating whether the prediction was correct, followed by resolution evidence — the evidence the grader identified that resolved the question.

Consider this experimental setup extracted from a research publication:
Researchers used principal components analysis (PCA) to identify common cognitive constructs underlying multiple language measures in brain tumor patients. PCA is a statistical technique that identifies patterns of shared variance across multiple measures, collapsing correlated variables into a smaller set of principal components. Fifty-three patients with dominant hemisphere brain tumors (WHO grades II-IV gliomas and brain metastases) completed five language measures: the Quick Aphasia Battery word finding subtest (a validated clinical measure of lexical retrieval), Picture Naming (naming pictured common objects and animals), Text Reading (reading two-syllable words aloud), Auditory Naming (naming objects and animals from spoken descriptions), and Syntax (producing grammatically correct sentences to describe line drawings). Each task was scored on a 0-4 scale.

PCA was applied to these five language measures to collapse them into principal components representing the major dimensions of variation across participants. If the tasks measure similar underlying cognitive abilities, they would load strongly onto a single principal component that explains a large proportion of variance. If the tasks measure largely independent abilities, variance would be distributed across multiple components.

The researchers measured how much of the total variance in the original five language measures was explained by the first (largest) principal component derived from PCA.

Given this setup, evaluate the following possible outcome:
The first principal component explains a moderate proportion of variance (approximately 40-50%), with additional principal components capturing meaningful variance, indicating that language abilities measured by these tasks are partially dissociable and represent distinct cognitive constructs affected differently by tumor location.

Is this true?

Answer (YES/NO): NO